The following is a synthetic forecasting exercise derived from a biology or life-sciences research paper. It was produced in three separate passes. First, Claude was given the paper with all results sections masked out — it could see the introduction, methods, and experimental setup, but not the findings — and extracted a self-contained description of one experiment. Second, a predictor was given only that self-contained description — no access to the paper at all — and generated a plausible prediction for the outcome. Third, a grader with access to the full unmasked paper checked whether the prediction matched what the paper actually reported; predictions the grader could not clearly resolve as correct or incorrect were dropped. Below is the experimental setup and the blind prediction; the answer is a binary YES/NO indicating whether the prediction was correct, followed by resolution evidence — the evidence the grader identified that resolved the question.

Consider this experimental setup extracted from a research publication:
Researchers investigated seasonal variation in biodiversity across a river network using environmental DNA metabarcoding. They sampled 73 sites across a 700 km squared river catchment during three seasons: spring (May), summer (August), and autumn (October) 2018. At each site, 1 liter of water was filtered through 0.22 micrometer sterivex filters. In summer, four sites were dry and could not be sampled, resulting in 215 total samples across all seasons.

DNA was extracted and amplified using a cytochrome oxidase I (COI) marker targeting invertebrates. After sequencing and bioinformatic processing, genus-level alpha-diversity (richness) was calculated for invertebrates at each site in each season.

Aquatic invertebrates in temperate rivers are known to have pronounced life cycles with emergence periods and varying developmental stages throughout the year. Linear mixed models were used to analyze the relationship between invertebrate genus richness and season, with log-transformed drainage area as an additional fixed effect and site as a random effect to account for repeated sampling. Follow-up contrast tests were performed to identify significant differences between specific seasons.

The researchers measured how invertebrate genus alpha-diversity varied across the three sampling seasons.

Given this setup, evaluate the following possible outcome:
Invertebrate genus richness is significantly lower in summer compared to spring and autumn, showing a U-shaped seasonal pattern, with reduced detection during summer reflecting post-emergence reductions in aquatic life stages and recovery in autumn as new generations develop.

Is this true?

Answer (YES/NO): NO